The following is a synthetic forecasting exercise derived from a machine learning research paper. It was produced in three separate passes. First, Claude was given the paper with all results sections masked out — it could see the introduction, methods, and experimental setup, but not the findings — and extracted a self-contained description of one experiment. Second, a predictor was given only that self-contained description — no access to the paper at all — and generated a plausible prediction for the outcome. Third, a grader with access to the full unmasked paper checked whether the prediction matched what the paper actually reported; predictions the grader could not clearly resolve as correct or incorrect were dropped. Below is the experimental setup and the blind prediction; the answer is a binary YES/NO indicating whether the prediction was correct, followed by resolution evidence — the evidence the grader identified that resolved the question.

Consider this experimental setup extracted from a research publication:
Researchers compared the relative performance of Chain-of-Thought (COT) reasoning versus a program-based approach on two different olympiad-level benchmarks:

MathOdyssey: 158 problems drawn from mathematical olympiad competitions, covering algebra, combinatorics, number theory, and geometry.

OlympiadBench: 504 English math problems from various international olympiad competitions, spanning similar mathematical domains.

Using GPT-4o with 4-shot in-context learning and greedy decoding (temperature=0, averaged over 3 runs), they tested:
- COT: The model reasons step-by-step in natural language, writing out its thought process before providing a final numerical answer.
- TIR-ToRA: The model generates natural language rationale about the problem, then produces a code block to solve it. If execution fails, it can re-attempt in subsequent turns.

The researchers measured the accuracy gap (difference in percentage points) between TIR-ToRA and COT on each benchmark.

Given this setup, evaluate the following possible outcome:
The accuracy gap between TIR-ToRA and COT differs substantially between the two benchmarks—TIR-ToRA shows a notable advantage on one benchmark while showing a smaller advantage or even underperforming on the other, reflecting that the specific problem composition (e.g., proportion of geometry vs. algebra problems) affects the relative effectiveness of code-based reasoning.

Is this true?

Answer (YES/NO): YES